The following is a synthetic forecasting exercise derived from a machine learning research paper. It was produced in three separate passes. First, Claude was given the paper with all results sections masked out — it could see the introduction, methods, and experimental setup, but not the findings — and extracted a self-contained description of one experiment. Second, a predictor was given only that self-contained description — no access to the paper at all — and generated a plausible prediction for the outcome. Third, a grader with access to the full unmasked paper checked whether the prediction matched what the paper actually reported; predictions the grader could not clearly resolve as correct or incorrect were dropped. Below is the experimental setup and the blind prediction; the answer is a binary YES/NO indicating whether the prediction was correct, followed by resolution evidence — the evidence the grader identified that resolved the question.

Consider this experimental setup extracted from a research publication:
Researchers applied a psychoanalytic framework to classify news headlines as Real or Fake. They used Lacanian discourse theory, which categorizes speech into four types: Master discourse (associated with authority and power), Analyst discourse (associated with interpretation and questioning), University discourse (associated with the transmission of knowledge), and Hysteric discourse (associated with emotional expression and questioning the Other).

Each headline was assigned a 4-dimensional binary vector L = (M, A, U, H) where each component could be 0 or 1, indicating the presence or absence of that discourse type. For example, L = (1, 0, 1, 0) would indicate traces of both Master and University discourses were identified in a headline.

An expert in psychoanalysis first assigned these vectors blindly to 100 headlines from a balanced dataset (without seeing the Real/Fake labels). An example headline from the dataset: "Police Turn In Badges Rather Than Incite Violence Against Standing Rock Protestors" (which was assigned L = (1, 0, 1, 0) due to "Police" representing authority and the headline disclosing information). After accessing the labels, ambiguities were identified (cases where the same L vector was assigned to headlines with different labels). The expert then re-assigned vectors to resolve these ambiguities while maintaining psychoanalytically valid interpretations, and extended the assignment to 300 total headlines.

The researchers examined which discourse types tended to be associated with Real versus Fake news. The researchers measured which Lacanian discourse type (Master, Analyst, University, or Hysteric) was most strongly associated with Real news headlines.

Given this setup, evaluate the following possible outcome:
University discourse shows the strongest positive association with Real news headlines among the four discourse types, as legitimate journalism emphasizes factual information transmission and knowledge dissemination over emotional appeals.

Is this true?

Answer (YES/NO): NO